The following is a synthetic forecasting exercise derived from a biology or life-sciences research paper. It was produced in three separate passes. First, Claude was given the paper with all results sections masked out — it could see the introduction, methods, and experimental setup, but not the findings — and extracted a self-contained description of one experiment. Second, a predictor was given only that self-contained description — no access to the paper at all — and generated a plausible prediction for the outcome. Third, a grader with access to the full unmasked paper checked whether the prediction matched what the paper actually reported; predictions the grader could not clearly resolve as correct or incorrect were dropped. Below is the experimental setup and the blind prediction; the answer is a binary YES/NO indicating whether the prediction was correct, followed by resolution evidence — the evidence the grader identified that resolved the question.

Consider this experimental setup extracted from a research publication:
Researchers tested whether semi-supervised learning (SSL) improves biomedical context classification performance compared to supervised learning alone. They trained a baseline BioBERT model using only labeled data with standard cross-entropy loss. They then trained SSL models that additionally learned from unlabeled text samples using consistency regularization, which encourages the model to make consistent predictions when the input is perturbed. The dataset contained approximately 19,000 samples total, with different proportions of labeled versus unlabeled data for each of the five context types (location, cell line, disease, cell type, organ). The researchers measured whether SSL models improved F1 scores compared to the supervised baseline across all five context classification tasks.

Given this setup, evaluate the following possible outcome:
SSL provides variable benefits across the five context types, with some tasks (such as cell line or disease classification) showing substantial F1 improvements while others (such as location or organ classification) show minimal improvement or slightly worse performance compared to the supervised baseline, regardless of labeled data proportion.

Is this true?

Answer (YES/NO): NO